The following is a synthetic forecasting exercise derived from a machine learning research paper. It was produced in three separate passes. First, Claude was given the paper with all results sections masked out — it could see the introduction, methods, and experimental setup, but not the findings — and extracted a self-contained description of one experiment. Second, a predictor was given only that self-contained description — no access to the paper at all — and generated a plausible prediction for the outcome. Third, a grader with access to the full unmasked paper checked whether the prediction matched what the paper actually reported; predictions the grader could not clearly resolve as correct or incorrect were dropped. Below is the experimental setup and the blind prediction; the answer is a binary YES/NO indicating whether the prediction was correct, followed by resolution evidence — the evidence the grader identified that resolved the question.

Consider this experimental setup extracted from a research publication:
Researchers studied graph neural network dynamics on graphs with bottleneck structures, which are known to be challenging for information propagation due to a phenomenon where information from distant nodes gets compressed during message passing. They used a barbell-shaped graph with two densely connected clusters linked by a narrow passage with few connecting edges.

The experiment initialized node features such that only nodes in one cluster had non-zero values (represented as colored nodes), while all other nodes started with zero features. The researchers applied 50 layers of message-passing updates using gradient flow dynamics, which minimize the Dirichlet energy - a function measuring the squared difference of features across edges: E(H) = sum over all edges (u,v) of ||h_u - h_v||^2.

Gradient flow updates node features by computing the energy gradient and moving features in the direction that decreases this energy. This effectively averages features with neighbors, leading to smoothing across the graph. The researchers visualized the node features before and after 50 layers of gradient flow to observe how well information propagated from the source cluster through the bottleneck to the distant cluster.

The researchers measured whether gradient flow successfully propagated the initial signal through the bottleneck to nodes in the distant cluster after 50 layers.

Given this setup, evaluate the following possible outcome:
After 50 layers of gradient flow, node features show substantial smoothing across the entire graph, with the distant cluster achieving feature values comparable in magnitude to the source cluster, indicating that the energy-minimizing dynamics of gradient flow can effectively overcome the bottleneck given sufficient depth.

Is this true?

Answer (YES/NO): NO